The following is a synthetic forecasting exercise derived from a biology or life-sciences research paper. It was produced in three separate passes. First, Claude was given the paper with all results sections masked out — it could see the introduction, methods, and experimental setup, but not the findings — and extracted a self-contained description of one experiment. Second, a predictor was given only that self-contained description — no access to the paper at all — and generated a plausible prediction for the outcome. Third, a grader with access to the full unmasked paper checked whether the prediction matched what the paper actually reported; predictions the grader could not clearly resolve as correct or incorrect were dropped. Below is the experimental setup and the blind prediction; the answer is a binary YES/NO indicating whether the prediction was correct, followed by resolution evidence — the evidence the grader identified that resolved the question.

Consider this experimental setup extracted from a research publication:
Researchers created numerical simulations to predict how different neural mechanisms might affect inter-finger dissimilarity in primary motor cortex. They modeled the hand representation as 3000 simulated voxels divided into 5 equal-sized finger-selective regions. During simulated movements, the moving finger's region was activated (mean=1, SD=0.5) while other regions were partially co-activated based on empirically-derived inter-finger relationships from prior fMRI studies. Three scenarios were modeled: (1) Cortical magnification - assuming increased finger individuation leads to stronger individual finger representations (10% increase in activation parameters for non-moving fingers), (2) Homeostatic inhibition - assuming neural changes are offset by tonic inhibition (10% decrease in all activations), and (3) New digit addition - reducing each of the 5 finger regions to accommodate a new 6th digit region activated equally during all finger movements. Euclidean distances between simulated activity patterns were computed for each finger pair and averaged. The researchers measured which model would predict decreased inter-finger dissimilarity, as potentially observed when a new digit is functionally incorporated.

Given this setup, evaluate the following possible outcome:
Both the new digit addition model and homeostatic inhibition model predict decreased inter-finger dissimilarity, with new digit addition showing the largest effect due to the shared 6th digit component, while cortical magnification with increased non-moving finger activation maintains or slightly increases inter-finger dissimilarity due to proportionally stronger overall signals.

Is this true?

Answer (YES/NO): NO